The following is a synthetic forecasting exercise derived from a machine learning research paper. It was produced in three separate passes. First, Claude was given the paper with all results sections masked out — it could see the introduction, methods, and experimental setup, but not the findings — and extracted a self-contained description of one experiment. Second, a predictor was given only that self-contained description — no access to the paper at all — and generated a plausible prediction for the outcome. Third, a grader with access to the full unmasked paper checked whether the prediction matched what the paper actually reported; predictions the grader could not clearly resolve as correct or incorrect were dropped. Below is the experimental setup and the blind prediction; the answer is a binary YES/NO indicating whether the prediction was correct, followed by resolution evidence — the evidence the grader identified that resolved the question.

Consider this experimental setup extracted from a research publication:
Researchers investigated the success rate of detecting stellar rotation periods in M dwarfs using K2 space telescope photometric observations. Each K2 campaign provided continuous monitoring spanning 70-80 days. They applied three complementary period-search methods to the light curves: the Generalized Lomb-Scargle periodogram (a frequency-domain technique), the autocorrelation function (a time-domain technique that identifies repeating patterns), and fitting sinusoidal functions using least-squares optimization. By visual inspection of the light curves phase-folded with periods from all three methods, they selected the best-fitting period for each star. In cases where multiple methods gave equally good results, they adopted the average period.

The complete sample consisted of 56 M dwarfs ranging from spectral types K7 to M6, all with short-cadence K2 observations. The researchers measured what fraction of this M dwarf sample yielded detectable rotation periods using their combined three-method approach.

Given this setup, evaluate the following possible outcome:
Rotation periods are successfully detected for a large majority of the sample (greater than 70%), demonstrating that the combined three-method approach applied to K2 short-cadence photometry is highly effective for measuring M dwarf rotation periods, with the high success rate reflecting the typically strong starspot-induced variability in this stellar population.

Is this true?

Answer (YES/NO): YES